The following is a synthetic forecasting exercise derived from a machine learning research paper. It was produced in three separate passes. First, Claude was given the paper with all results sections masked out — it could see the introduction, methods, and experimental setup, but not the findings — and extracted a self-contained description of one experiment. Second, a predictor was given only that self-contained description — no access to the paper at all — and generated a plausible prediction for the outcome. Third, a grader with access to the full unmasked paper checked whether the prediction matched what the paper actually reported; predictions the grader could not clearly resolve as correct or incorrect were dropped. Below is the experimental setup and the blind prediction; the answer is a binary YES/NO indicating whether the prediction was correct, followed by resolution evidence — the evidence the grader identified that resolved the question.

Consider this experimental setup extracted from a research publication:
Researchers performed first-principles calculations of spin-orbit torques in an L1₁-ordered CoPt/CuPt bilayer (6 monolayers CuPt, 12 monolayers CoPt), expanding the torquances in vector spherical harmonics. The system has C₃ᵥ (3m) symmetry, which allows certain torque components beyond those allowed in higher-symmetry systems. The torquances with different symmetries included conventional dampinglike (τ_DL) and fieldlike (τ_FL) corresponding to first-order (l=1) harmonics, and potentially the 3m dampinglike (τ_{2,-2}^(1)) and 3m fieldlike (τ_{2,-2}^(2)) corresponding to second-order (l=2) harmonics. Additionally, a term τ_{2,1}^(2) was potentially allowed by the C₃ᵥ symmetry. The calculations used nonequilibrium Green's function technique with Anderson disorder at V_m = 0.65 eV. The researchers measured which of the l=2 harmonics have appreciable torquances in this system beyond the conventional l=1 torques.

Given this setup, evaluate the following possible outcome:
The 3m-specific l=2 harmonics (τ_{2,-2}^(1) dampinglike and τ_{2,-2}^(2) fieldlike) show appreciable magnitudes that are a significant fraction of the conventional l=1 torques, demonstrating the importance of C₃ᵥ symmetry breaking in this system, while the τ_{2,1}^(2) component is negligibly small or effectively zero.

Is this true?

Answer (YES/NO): NO